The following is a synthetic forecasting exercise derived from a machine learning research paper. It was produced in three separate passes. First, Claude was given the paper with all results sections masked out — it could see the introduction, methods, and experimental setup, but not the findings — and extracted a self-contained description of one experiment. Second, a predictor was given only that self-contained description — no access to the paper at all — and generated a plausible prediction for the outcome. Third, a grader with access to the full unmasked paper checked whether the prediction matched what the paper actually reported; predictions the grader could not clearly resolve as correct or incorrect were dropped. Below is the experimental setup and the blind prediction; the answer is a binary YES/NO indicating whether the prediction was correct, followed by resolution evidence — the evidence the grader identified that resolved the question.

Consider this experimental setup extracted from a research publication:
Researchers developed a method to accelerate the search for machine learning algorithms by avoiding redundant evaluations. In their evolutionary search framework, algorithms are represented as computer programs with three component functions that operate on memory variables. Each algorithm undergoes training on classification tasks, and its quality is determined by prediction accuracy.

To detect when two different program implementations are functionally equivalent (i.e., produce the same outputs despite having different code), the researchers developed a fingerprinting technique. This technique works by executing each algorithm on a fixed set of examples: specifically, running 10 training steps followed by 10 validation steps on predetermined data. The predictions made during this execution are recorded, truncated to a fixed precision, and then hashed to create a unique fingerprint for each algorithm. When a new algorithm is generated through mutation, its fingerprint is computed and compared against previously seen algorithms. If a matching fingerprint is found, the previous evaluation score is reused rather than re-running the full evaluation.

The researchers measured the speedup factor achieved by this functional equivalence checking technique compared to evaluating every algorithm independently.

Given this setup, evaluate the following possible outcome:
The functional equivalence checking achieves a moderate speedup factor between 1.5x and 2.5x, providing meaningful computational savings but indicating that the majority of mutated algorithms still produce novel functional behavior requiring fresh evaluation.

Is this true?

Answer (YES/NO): NO